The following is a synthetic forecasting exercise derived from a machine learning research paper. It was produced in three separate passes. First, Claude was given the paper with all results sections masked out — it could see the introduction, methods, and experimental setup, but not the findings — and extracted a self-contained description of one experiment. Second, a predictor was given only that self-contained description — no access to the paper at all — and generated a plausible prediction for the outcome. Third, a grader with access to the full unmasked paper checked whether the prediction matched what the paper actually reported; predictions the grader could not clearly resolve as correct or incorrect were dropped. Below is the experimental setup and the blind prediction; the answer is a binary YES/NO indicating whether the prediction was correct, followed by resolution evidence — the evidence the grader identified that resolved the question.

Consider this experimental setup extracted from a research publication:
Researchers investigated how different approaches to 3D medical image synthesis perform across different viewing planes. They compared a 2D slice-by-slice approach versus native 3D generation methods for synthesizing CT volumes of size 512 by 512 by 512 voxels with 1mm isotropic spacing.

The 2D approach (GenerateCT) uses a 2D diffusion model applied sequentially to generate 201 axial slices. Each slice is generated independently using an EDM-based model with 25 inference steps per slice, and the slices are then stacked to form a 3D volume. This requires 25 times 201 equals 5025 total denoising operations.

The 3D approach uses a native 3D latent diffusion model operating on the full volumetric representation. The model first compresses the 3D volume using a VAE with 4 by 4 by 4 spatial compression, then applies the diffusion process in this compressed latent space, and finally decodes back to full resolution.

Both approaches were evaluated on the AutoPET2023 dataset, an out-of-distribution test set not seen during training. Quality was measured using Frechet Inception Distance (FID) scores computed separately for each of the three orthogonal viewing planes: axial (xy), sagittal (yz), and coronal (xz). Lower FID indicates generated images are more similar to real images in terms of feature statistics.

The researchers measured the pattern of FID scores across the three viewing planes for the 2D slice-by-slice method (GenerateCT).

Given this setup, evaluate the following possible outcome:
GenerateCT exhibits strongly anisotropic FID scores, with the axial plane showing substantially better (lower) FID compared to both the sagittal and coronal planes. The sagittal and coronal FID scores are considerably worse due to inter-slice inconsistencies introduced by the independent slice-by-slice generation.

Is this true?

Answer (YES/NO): YES